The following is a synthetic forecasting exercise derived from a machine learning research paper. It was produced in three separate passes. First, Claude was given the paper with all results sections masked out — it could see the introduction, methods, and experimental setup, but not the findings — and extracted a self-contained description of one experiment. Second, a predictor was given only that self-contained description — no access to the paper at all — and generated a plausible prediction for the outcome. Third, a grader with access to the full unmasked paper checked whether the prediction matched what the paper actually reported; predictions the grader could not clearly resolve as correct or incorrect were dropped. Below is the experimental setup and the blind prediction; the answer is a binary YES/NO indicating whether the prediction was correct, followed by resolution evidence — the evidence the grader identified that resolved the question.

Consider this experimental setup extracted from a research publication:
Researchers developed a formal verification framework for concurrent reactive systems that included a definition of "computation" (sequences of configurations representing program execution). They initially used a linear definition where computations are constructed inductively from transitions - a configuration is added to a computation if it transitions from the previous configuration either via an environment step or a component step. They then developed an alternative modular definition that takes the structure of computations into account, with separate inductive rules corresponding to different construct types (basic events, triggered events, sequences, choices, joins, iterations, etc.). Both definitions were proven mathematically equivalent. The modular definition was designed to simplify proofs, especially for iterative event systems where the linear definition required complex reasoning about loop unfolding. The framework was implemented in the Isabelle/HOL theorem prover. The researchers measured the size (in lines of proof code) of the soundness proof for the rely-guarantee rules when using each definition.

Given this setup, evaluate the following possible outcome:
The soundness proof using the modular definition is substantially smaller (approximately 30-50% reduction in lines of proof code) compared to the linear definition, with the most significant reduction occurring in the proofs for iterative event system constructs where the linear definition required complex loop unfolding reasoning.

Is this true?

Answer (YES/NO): YES